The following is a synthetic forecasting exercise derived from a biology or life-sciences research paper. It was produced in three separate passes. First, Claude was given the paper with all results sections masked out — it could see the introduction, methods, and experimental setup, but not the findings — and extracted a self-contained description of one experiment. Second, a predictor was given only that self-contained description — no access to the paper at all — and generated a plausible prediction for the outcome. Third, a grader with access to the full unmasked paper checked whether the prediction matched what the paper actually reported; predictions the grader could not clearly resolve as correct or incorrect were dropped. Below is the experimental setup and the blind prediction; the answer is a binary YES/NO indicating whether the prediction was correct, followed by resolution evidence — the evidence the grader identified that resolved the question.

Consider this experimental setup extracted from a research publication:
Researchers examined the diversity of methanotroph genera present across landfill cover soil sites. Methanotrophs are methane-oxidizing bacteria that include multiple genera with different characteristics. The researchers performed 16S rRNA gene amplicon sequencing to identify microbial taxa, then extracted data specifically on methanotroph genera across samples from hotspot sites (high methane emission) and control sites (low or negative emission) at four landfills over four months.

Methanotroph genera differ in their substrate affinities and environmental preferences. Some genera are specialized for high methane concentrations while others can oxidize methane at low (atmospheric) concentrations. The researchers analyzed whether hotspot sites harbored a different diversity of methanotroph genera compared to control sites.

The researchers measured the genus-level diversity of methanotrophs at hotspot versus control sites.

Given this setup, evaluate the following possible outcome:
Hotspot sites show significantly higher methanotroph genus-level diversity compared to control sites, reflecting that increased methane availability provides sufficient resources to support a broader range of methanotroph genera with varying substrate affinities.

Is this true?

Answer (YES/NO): NO